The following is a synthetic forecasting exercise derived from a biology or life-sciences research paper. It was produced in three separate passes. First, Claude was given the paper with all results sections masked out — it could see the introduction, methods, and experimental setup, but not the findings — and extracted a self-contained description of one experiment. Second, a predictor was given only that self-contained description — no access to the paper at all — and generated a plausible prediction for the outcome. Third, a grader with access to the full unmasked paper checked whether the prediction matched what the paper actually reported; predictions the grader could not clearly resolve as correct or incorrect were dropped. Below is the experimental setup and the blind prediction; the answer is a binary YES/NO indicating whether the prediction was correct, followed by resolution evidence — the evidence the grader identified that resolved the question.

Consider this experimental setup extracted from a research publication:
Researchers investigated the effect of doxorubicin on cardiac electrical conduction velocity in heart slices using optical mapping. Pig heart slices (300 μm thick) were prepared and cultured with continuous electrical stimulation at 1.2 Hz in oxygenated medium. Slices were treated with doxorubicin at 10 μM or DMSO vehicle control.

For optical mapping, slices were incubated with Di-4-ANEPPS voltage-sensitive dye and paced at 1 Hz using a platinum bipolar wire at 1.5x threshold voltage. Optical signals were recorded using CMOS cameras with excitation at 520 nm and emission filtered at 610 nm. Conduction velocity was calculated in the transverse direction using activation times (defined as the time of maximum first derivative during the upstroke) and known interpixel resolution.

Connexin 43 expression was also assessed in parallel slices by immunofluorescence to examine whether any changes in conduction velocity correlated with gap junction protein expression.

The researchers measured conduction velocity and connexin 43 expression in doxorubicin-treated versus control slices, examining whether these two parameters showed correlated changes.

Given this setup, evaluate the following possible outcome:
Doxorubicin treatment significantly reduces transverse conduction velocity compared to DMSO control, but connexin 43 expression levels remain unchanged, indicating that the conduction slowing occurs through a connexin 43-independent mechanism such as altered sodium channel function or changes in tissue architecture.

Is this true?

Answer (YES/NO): NO